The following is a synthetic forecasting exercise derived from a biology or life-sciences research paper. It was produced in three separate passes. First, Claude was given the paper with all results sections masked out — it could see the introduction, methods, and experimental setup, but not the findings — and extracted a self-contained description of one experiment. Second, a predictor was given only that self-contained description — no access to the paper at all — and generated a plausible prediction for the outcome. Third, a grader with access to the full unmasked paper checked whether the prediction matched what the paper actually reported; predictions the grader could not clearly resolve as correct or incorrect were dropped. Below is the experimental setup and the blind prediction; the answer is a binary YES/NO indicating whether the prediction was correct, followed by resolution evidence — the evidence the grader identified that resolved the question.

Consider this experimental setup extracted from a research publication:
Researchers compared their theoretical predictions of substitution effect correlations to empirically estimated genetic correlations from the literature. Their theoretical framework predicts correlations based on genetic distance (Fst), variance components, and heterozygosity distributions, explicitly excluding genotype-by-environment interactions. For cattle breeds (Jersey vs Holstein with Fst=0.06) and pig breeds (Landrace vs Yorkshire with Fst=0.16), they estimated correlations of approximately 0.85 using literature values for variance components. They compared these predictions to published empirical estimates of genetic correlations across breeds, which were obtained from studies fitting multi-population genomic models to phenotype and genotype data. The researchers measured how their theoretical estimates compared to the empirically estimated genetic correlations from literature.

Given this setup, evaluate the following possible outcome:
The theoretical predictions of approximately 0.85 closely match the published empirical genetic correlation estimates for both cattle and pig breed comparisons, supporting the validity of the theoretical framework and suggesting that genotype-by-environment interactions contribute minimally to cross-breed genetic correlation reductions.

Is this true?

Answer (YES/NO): NO